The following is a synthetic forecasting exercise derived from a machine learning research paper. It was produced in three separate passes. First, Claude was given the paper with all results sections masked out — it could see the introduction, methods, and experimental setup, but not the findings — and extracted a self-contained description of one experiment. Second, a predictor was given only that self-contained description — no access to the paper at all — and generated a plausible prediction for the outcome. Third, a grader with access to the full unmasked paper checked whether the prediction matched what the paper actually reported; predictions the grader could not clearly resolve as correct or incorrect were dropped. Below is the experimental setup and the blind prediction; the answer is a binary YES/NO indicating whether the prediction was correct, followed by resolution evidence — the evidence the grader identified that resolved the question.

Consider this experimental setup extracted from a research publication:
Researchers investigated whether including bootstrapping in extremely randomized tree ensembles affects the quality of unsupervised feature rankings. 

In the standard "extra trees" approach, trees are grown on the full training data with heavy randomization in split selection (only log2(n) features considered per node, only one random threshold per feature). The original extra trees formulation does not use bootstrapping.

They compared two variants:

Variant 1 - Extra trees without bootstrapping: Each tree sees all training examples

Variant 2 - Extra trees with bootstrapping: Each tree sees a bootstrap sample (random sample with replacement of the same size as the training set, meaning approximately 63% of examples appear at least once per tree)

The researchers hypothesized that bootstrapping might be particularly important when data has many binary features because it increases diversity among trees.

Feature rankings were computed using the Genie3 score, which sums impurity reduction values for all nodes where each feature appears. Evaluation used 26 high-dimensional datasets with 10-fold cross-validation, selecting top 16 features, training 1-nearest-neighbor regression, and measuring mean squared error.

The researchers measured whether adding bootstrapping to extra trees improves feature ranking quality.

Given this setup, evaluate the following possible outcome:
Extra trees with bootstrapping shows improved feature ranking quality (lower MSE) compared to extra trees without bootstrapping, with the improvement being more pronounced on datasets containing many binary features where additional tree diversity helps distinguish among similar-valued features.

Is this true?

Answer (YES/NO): YES